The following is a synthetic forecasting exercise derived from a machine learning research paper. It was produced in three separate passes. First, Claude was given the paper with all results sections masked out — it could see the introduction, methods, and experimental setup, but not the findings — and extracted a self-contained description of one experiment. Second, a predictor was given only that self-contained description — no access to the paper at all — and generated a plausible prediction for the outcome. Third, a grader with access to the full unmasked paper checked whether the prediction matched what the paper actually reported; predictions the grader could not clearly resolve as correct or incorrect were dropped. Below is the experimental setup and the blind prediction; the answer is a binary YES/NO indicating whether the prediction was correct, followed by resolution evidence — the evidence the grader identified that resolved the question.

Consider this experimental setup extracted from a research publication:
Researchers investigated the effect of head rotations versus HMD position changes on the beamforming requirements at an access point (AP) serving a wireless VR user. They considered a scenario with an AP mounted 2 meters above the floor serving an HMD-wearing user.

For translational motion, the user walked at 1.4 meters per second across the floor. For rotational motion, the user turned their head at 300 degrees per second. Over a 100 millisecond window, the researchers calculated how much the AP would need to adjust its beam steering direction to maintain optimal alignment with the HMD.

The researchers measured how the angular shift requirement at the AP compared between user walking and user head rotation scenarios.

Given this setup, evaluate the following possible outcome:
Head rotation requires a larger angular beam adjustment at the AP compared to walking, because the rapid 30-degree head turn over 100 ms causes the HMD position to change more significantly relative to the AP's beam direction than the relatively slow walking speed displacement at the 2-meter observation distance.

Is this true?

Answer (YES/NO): NO